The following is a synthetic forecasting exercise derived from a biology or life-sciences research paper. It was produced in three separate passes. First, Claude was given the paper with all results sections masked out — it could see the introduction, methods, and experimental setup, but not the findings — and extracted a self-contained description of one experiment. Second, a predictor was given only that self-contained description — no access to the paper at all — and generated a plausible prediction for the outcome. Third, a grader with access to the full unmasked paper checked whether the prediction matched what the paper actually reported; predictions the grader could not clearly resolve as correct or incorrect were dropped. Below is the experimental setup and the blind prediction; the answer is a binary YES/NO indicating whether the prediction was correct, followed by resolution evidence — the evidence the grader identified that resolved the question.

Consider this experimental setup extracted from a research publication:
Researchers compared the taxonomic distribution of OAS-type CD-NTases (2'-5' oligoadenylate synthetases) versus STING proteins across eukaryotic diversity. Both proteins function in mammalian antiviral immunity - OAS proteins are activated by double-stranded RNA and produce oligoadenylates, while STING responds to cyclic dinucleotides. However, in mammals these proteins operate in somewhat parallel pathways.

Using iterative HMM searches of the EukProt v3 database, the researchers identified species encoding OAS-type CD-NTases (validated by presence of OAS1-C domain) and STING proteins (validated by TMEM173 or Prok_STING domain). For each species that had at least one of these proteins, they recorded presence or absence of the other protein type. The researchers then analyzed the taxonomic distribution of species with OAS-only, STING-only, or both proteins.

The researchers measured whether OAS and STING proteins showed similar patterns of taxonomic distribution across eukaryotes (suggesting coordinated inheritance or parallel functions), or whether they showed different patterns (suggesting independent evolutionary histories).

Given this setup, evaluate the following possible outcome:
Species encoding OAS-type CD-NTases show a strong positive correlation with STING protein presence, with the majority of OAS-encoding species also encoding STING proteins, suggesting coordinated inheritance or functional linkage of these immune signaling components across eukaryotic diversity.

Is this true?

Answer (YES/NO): NO